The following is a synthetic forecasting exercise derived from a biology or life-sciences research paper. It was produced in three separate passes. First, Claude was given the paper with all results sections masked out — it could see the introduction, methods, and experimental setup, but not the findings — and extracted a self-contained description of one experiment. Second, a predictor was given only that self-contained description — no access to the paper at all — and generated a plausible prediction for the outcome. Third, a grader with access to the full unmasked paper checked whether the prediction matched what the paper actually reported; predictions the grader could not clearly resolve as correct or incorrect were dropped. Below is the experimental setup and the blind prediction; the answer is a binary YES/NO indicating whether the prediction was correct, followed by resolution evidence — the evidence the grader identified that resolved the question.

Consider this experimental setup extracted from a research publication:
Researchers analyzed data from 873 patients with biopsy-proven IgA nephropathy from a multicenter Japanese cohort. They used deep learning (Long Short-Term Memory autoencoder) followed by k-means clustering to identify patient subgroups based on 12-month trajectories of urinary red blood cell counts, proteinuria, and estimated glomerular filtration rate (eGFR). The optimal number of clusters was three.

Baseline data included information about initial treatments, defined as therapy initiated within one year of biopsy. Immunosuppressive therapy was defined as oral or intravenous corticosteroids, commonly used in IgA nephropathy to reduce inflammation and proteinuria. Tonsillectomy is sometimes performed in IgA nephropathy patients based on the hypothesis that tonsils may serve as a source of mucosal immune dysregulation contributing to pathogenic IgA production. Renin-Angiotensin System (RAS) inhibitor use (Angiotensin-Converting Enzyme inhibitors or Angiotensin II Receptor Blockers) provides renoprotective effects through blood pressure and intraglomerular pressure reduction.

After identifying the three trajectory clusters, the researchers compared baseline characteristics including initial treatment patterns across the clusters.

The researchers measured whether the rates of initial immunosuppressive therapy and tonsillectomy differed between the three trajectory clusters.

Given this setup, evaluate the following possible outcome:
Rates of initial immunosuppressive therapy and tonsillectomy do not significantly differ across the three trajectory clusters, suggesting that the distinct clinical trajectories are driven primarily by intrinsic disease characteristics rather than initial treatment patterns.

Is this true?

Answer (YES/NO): NO